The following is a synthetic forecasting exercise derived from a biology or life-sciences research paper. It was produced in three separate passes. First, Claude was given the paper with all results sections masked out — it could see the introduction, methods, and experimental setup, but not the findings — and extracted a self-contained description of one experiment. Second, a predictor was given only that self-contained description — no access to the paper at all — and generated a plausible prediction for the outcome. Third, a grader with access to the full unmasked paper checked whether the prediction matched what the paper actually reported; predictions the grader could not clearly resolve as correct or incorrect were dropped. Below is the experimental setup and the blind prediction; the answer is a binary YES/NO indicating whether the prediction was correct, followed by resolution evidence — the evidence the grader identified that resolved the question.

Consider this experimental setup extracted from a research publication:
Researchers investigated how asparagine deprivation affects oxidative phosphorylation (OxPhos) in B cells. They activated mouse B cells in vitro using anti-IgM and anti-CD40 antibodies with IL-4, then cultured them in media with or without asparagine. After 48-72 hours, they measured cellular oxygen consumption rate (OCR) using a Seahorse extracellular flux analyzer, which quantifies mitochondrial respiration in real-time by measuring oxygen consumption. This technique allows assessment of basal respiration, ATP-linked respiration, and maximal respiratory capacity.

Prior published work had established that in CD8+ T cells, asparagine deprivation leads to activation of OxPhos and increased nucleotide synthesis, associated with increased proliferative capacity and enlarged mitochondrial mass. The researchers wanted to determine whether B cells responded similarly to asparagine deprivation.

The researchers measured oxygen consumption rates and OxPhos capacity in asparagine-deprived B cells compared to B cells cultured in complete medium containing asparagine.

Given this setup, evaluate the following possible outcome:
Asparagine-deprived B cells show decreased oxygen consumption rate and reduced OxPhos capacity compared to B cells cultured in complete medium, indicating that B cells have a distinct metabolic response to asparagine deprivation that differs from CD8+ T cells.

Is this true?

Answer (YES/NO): YES